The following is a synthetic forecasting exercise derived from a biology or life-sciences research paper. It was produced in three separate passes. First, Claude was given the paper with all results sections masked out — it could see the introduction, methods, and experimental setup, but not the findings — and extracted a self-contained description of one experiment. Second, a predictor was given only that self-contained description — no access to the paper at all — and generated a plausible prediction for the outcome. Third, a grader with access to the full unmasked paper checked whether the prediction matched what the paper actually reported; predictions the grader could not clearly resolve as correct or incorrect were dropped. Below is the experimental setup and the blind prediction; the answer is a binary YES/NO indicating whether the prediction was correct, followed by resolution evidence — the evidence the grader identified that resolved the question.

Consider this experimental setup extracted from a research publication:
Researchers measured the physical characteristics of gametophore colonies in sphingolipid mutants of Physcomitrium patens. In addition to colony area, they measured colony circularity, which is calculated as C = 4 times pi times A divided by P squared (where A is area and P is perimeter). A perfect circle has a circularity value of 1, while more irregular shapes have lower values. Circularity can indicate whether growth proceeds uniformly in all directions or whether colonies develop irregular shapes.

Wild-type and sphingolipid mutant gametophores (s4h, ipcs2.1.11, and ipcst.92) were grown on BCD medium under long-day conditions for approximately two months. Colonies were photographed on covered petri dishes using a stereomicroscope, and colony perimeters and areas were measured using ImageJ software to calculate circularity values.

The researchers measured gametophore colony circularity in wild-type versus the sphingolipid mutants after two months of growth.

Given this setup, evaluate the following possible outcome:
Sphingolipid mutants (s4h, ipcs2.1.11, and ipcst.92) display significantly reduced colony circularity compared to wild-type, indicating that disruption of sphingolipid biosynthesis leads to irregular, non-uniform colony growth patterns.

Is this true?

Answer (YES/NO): NO